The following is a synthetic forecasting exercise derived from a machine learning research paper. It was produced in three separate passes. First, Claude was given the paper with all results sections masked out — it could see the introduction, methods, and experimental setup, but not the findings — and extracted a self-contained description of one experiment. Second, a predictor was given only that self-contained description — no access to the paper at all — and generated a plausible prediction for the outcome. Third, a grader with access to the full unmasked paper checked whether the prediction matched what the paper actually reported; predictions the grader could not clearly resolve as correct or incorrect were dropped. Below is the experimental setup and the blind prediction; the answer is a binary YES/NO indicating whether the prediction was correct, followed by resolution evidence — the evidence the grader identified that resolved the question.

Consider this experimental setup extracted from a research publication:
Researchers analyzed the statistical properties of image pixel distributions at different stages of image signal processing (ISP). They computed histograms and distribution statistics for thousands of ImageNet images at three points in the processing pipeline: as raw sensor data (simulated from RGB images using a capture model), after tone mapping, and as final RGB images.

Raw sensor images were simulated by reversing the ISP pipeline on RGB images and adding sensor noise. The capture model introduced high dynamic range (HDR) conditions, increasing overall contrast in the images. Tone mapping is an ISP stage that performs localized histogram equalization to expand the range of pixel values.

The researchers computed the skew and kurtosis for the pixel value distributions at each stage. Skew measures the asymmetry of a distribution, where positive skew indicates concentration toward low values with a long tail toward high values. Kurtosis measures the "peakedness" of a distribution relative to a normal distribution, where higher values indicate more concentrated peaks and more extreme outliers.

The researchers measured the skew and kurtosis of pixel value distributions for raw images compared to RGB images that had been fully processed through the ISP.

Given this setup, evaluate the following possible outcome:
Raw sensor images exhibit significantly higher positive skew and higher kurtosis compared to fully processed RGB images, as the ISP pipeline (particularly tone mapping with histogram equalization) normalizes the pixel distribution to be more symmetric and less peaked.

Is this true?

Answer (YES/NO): YES